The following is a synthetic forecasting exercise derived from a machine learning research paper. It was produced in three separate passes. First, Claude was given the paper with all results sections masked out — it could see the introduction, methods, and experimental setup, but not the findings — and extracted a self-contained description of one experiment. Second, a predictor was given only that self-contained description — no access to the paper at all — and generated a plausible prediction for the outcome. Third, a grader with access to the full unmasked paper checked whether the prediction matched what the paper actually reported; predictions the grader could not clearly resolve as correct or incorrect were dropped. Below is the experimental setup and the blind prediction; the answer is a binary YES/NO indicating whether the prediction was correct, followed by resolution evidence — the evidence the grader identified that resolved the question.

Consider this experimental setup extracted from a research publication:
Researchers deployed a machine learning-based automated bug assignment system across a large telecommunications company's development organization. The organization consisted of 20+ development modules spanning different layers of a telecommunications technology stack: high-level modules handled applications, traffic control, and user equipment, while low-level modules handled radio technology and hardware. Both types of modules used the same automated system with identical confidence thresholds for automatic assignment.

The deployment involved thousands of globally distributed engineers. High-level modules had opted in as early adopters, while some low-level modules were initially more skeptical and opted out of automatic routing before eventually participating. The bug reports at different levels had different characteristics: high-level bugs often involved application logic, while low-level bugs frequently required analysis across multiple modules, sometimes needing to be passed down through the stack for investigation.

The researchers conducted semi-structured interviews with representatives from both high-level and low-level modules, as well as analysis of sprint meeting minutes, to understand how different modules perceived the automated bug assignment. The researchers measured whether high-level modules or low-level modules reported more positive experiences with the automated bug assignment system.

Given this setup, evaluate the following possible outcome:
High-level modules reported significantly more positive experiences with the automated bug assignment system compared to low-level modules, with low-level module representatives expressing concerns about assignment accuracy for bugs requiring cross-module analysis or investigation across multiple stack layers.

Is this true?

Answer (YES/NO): YES